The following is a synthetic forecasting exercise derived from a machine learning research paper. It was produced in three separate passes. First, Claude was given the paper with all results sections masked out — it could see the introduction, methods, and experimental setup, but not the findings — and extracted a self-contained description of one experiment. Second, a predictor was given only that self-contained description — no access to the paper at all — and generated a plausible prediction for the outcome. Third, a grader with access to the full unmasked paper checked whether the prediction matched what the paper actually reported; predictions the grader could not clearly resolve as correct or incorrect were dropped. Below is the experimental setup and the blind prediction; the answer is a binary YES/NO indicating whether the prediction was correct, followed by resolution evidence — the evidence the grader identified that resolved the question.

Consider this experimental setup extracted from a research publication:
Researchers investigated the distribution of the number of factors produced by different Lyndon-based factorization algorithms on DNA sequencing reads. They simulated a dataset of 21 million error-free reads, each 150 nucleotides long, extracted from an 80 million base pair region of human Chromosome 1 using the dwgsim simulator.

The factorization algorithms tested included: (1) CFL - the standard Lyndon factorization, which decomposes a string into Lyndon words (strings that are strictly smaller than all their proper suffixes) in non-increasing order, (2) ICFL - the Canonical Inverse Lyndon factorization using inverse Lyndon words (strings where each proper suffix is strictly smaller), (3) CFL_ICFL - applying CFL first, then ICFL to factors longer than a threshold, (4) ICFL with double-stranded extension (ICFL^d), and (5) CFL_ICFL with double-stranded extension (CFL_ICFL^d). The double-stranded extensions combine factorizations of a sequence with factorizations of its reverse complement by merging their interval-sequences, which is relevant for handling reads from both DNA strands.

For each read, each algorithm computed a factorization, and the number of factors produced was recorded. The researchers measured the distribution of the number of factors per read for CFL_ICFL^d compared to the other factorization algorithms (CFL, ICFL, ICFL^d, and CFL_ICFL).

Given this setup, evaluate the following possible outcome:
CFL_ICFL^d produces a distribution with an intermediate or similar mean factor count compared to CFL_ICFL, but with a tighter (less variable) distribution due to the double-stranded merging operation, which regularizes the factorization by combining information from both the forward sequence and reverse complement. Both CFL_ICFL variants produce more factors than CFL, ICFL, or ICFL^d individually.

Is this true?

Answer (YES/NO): NO